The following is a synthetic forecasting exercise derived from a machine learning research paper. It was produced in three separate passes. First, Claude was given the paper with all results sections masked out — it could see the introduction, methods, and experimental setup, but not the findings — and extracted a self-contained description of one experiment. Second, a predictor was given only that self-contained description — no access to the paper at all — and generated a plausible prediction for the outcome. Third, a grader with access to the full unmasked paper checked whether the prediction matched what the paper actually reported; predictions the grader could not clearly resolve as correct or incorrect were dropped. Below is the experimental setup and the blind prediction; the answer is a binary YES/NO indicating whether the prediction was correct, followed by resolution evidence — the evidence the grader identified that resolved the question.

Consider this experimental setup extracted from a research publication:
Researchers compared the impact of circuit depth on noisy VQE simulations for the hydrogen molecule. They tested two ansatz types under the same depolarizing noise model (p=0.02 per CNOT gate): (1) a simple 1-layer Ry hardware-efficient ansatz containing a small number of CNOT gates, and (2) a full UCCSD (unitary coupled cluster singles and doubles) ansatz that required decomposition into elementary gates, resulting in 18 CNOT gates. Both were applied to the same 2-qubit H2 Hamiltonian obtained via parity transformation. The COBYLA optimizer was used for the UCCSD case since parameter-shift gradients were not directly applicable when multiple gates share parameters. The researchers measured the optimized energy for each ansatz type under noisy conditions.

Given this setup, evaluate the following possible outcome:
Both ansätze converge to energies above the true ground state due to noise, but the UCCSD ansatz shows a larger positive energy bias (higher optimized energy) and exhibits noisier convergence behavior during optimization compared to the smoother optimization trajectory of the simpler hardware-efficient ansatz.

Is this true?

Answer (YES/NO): NO